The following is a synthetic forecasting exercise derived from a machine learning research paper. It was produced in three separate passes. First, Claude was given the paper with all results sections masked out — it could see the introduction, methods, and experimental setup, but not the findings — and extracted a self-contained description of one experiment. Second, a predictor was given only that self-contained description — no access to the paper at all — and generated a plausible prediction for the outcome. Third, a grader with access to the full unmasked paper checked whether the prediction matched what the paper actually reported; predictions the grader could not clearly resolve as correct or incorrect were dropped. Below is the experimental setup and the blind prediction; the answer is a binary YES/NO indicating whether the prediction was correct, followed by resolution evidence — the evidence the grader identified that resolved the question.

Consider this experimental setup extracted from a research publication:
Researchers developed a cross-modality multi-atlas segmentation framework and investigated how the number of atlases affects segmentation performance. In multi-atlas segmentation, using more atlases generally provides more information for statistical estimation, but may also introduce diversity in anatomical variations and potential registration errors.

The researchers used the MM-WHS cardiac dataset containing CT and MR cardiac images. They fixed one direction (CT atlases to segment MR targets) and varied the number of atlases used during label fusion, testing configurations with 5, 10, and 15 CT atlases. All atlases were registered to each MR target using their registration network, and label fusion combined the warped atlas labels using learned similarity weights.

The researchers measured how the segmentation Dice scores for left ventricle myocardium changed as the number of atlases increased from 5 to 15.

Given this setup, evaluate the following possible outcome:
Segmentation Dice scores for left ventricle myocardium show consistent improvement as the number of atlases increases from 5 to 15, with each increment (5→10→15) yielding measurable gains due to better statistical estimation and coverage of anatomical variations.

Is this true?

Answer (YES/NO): NO